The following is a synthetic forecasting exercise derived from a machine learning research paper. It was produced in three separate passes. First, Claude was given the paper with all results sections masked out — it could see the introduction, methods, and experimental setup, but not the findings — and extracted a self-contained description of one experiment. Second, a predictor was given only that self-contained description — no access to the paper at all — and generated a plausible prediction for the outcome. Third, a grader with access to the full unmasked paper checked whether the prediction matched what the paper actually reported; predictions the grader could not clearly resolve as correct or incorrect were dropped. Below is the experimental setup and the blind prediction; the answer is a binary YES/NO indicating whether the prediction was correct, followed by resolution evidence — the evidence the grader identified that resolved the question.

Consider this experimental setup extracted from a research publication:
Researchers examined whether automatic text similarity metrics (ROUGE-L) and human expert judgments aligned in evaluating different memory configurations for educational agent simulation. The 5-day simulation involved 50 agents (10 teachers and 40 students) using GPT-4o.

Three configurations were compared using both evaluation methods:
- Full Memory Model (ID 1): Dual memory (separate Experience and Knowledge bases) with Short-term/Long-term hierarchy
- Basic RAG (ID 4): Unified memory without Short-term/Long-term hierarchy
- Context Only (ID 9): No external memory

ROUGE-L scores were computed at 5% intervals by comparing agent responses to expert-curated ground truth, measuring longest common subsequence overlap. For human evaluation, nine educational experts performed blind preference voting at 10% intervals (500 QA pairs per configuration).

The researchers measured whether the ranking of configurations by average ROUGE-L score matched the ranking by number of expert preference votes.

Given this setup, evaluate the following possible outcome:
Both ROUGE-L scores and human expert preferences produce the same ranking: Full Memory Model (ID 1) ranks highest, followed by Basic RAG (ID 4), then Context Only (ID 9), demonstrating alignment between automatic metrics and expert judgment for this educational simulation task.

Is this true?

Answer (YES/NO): YES